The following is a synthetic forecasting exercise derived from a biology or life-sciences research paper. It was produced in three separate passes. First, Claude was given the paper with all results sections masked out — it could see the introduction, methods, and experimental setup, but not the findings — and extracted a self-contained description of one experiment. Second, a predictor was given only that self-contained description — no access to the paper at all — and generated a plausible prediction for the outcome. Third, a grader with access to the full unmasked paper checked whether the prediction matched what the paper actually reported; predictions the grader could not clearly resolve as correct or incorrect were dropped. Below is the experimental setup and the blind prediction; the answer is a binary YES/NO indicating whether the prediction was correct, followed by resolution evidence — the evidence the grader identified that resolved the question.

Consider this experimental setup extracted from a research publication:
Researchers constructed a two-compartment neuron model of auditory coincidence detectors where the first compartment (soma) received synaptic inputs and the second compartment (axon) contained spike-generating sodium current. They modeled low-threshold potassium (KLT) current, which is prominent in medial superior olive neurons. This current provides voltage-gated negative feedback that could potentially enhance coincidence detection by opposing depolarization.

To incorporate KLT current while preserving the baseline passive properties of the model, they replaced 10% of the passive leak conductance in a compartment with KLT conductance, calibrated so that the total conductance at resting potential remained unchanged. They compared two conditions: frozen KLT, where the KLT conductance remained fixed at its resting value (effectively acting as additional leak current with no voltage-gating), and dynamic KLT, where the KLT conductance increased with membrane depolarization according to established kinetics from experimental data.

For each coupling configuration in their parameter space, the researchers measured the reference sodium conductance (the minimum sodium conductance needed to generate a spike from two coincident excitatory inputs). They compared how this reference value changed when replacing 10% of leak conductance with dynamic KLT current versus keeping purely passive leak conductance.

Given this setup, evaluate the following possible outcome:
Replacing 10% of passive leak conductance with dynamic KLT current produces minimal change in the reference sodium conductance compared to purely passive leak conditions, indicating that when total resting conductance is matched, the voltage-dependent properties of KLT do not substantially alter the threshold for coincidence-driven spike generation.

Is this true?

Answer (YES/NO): NO